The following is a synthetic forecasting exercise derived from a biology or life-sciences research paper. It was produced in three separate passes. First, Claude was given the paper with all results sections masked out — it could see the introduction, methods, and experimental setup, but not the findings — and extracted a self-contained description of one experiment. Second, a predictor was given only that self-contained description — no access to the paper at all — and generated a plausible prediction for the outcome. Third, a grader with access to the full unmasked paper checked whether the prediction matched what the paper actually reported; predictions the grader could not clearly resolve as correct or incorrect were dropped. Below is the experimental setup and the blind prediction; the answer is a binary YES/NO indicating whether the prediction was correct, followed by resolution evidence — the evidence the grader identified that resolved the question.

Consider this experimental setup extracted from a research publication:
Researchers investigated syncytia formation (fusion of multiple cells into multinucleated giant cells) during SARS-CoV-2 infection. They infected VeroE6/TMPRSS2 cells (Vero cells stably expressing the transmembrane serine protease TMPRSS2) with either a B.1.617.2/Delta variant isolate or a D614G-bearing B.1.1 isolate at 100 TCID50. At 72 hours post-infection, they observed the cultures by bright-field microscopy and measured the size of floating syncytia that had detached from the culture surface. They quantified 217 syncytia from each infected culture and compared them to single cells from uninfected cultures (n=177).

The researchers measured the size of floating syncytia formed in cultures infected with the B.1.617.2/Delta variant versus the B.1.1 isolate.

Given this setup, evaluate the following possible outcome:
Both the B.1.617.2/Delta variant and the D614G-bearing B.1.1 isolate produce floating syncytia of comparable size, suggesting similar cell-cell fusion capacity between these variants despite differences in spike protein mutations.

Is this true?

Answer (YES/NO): NO